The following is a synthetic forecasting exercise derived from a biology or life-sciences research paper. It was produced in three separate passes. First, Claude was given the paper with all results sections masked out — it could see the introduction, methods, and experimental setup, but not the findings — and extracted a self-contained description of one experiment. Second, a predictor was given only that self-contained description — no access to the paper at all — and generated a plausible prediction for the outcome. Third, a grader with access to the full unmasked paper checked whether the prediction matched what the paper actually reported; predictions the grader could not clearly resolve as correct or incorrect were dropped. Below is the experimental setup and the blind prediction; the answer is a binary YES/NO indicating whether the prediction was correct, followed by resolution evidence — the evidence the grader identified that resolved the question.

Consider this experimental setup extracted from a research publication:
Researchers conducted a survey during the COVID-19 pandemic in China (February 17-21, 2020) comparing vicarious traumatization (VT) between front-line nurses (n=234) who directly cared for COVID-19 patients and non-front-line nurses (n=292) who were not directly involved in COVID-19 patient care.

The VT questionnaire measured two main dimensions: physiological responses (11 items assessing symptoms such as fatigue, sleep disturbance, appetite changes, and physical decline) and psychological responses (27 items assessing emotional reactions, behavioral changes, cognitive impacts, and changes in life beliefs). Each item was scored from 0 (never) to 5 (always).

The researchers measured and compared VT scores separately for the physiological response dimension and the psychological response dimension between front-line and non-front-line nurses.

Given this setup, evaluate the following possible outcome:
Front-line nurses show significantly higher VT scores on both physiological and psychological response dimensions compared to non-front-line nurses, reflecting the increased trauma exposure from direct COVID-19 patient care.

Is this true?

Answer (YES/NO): NO